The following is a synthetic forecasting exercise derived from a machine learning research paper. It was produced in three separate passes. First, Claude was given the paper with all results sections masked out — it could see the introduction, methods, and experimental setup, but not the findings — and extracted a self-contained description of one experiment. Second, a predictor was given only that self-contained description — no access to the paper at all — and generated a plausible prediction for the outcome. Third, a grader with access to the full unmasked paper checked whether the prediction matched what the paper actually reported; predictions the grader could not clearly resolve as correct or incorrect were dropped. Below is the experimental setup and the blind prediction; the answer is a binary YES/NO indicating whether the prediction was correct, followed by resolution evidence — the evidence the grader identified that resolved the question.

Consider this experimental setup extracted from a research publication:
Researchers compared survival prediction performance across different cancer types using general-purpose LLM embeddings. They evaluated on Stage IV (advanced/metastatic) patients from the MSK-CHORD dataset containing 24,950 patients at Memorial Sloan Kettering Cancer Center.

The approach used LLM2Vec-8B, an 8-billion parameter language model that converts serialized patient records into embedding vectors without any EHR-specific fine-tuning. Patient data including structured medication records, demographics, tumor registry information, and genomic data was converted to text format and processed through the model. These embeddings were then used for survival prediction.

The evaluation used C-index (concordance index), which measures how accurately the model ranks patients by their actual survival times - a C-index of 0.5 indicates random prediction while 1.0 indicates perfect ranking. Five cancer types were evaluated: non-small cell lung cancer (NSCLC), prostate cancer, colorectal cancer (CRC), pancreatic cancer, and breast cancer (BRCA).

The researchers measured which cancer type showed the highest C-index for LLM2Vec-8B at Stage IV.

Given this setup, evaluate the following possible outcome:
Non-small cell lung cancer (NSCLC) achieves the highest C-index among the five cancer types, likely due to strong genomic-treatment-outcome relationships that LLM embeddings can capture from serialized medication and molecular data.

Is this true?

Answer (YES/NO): NO